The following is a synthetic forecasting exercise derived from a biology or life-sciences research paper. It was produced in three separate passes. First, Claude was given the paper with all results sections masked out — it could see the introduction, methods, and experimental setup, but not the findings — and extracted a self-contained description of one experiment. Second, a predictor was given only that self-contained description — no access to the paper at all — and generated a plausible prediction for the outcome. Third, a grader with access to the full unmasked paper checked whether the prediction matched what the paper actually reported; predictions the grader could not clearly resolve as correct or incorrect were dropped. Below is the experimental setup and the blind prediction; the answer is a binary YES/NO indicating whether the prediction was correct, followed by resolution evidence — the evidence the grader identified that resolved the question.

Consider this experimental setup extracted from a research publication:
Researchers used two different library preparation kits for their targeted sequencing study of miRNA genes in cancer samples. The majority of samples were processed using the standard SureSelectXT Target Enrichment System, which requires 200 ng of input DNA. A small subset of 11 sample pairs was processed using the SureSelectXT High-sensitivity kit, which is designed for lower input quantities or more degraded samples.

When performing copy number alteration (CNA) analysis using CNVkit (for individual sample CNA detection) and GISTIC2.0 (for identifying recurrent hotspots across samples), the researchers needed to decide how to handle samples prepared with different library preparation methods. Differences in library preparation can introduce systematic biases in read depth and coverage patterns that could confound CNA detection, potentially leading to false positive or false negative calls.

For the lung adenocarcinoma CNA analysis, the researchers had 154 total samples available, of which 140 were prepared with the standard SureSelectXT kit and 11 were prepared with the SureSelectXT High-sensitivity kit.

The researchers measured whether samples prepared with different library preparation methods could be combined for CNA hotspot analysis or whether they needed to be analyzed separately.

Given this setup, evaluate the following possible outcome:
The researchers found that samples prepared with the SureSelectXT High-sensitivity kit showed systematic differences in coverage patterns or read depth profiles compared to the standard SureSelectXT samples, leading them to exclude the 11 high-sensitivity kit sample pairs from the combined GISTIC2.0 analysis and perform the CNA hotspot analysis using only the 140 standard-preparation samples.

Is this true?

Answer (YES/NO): NO